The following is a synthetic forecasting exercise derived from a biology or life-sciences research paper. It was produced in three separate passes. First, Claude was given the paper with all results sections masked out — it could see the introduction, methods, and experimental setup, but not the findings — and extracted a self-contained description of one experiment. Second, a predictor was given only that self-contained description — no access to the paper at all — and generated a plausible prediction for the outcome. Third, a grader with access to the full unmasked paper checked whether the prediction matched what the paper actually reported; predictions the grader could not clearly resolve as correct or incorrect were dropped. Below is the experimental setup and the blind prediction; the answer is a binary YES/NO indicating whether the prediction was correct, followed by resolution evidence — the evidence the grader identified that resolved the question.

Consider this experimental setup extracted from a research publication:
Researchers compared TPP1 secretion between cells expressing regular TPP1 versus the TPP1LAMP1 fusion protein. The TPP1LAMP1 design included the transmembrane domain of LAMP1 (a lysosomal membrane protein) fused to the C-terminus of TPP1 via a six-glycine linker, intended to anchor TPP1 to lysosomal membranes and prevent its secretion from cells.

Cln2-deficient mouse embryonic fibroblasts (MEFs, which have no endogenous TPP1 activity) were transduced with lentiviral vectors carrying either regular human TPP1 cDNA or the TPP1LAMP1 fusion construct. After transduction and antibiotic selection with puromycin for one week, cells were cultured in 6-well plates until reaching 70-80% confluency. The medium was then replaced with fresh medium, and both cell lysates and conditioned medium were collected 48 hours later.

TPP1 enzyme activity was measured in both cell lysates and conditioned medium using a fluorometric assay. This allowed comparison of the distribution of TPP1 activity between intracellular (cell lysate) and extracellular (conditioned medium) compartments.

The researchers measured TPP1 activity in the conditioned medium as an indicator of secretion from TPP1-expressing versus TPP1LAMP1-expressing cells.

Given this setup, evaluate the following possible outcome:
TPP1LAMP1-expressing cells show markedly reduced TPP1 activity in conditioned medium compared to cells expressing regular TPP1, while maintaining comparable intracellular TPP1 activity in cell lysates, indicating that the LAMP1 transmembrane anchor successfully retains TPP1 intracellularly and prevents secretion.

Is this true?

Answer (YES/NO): YES